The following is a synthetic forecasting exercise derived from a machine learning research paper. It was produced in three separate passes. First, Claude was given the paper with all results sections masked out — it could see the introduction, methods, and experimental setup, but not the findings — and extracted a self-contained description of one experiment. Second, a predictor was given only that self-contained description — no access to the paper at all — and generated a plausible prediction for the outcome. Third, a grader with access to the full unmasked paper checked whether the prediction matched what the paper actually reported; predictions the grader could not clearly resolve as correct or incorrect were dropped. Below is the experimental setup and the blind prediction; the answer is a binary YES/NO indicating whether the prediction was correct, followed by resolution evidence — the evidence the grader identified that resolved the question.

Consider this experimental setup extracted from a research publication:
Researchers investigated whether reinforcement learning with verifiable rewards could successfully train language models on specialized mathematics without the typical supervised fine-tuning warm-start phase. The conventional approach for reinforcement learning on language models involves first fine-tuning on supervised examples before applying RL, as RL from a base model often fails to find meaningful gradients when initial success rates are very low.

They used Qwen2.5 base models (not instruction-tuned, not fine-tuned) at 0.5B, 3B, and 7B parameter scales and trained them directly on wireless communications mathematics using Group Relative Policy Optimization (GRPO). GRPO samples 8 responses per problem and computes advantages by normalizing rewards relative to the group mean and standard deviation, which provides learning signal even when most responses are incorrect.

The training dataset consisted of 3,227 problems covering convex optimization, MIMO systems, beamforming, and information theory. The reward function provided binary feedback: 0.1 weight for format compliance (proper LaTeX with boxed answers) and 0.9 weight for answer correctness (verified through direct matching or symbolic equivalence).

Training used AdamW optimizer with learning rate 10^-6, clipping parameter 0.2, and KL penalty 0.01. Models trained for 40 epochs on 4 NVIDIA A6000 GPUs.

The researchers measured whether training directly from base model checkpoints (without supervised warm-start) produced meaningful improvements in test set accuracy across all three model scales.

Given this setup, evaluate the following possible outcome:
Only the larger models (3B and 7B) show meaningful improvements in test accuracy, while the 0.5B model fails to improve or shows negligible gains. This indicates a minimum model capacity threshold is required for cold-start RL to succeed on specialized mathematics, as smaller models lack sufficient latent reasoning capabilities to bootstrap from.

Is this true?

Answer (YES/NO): NO